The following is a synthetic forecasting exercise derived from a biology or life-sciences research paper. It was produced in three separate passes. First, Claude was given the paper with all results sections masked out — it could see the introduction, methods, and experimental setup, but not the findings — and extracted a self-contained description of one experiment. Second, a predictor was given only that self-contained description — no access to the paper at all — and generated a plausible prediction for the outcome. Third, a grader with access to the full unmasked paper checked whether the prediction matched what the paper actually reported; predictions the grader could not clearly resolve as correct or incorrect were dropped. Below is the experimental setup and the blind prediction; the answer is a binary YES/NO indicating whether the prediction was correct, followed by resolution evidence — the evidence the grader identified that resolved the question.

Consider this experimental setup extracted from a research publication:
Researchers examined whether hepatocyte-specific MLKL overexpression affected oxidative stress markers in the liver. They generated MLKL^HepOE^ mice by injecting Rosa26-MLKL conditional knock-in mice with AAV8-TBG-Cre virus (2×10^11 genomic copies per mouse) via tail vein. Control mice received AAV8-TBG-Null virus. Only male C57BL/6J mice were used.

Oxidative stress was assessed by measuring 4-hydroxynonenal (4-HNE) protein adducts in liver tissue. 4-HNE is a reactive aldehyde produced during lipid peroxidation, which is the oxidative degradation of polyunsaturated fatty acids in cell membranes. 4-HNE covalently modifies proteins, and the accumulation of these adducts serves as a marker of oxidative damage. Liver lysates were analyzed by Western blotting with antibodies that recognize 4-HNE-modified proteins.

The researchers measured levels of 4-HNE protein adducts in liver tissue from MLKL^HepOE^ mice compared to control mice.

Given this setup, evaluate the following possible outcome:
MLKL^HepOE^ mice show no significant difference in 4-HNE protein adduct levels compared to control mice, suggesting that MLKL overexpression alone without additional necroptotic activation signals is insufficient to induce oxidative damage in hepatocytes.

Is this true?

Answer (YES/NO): NO